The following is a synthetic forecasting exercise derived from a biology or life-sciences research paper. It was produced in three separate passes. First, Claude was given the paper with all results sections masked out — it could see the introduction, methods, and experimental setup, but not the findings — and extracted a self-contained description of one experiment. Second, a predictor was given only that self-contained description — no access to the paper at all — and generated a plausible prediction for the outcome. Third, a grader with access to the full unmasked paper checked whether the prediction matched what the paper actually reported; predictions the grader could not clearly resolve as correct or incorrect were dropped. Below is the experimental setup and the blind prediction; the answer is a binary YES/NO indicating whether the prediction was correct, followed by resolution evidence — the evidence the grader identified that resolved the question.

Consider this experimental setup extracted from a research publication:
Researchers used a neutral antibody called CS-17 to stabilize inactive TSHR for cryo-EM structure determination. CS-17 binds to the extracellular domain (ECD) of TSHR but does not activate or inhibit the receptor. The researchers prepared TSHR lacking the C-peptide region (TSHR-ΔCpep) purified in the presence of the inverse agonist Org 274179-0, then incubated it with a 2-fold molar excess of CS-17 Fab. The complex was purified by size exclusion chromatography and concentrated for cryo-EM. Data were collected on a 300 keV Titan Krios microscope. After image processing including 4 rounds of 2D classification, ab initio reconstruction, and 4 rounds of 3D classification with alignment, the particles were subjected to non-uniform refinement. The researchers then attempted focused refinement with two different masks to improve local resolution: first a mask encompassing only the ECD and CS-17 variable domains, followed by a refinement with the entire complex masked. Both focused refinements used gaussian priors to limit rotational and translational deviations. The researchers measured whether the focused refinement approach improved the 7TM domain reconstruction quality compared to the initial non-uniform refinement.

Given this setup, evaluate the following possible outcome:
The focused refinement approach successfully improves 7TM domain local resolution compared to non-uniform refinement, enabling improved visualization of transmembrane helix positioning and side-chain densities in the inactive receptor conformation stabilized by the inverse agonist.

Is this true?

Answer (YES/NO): NO